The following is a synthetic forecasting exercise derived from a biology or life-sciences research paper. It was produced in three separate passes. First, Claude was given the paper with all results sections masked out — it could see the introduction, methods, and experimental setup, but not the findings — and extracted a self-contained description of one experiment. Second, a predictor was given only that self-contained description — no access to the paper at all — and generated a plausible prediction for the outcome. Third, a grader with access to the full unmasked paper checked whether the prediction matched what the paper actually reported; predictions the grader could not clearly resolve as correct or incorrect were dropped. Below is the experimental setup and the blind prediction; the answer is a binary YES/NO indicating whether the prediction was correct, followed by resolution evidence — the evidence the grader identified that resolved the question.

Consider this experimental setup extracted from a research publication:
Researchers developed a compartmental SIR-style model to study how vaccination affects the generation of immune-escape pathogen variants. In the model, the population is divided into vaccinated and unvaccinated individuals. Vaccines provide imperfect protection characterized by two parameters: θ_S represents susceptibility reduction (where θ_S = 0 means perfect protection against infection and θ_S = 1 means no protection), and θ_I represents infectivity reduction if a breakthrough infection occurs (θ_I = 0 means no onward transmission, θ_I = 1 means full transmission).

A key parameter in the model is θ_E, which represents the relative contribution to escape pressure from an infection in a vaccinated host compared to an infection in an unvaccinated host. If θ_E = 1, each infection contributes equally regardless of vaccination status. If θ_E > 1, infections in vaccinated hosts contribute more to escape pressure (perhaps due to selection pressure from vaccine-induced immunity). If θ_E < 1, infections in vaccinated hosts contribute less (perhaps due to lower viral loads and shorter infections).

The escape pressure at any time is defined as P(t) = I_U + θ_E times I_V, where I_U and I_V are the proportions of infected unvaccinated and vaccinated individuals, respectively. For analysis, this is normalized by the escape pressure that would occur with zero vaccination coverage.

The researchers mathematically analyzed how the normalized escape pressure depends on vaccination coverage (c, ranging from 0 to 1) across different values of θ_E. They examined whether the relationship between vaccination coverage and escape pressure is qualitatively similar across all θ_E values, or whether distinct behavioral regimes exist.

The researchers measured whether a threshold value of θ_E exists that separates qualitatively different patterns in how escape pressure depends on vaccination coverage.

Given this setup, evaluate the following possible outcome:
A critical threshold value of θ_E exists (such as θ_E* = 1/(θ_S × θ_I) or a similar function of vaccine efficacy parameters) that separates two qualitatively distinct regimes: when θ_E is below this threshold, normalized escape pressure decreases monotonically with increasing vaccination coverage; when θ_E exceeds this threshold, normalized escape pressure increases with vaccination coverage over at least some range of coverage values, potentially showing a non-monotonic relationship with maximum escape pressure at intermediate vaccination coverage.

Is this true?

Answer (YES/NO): YES